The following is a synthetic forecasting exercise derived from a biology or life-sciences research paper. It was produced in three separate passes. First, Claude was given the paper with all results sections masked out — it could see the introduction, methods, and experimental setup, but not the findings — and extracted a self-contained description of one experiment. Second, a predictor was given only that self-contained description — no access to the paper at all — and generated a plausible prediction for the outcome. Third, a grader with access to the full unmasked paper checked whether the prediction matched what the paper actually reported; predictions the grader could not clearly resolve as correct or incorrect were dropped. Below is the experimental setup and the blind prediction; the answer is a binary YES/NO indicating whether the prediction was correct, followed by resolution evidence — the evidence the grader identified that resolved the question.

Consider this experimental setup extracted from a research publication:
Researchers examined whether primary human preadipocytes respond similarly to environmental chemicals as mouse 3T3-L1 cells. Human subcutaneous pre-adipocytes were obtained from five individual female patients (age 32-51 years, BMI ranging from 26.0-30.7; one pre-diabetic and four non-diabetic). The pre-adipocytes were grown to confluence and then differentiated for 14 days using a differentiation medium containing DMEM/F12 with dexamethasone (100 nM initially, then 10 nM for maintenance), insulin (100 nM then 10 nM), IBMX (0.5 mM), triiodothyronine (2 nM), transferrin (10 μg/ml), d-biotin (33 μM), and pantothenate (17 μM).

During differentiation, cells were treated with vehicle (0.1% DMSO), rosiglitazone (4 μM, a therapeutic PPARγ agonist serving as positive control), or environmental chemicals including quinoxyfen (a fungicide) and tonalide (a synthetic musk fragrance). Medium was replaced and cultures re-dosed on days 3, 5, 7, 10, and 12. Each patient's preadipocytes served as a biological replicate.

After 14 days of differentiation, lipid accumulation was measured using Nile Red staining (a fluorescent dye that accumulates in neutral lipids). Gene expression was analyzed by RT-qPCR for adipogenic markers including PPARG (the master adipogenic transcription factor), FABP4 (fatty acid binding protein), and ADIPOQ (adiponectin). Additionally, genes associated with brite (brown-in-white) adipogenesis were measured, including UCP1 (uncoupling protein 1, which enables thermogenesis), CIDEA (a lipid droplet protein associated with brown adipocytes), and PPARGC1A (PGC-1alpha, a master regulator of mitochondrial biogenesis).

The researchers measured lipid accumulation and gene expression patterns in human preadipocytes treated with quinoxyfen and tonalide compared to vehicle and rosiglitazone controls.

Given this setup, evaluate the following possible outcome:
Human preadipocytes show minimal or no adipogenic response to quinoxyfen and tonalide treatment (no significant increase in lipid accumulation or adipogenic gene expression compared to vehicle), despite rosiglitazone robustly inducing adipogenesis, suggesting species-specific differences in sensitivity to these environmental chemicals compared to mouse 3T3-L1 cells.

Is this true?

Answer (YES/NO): NO